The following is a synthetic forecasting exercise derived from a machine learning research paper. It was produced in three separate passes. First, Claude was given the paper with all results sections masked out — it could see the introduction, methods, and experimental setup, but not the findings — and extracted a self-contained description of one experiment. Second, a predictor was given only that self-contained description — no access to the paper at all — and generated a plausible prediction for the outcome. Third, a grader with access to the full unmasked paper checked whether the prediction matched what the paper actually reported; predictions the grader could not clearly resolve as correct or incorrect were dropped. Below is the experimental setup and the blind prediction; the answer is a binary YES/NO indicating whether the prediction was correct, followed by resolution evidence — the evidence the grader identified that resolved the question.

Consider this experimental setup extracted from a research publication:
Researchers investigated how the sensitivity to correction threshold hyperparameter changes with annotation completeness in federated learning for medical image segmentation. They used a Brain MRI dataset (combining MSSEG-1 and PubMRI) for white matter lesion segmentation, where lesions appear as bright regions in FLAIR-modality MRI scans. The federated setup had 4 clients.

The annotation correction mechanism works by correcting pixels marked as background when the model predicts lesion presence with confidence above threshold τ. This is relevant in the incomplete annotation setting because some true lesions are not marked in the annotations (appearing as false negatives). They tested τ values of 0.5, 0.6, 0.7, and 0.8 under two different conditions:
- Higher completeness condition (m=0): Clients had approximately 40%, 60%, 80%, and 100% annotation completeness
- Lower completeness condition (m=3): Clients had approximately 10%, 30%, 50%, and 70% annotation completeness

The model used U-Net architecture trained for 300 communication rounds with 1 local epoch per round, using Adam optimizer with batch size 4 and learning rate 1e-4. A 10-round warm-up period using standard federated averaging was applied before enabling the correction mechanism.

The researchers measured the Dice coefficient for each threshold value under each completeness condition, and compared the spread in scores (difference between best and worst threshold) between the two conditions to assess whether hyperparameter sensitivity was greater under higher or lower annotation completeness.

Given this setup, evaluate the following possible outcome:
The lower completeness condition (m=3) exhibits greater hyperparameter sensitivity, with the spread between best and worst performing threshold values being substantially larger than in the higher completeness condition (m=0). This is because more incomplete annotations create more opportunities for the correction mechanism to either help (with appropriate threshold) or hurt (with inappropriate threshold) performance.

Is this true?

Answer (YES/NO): YES